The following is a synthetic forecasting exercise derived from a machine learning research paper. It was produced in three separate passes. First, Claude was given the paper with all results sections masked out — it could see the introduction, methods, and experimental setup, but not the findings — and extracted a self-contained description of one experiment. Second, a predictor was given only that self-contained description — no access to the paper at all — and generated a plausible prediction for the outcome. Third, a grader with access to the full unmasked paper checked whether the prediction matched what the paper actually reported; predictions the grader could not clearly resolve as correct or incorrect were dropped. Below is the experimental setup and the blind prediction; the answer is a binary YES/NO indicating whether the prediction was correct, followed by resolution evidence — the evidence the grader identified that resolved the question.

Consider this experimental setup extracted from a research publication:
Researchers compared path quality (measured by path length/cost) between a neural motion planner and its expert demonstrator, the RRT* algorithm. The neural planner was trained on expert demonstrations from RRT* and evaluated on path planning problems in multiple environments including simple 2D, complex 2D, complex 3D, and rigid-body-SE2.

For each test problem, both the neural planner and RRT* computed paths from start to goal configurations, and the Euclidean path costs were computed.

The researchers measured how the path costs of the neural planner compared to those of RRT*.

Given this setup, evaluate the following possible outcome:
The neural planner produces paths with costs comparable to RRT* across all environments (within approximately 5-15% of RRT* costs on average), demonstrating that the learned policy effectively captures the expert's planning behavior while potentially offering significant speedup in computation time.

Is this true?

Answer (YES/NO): YES